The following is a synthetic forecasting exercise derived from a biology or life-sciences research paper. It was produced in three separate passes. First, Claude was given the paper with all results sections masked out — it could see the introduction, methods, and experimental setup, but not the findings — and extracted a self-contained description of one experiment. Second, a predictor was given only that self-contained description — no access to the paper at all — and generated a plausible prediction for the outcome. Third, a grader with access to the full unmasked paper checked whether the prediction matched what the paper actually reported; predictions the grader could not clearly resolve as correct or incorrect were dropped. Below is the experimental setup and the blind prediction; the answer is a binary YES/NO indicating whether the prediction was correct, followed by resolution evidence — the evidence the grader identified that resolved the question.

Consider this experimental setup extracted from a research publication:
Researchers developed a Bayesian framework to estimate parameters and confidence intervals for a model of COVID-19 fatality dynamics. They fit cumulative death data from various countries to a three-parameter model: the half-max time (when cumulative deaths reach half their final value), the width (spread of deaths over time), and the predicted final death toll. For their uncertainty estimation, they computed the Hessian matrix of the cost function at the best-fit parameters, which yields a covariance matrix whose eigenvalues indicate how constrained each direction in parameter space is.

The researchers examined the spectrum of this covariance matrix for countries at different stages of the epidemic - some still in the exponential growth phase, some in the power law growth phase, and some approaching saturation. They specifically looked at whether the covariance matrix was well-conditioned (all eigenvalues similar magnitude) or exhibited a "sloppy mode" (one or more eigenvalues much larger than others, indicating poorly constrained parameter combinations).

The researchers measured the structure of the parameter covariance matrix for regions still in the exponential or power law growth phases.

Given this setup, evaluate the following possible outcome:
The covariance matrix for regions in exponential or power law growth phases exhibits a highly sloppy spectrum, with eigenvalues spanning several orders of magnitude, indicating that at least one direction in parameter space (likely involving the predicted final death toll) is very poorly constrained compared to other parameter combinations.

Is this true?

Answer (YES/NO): YES